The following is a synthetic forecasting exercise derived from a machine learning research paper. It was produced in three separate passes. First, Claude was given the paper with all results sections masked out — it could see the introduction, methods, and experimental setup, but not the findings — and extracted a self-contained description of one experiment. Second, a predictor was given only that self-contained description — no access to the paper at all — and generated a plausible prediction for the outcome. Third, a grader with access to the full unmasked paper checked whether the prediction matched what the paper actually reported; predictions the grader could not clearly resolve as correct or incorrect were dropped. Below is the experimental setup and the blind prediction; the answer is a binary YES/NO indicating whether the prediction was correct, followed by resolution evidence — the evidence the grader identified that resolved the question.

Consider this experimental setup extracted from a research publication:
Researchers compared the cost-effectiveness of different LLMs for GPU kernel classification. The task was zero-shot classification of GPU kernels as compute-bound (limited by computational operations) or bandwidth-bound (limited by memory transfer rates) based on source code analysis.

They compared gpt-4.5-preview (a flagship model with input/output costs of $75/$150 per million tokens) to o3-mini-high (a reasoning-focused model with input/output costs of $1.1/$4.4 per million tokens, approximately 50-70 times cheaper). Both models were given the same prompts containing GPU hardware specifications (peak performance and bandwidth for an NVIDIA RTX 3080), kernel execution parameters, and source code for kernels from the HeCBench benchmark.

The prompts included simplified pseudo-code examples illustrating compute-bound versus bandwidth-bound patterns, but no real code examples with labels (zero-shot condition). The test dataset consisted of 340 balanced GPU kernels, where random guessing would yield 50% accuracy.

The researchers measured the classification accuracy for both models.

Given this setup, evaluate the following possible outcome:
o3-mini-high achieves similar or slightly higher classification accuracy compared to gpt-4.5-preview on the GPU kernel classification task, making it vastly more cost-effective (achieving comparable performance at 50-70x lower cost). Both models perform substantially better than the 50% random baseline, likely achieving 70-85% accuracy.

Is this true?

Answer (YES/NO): NO